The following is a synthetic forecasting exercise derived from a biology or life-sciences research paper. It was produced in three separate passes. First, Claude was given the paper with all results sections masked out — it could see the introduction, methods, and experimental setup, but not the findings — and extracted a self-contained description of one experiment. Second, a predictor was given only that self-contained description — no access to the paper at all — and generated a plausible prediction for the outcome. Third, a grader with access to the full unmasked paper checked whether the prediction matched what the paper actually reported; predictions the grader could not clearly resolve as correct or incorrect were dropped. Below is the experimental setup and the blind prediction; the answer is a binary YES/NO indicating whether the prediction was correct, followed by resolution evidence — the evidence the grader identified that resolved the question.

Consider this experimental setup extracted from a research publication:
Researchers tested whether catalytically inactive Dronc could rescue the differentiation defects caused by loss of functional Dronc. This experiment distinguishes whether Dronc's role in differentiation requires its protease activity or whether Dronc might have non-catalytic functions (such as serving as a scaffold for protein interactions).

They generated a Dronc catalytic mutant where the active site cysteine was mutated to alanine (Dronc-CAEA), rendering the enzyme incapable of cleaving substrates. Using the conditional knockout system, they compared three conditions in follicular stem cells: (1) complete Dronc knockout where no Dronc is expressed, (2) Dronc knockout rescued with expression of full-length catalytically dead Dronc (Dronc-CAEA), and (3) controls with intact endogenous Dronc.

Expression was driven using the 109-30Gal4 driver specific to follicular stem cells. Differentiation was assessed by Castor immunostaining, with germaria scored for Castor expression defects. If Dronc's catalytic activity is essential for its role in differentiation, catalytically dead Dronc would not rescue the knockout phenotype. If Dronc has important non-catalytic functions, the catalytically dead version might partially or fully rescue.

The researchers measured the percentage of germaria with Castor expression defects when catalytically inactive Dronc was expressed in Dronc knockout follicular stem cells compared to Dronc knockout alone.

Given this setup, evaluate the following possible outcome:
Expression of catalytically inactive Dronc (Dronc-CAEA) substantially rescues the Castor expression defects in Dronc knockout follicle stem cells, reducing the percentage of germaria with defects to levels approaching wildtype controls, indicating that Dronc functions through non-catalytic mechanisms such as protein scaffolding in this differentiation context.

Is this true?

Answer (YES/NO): NO